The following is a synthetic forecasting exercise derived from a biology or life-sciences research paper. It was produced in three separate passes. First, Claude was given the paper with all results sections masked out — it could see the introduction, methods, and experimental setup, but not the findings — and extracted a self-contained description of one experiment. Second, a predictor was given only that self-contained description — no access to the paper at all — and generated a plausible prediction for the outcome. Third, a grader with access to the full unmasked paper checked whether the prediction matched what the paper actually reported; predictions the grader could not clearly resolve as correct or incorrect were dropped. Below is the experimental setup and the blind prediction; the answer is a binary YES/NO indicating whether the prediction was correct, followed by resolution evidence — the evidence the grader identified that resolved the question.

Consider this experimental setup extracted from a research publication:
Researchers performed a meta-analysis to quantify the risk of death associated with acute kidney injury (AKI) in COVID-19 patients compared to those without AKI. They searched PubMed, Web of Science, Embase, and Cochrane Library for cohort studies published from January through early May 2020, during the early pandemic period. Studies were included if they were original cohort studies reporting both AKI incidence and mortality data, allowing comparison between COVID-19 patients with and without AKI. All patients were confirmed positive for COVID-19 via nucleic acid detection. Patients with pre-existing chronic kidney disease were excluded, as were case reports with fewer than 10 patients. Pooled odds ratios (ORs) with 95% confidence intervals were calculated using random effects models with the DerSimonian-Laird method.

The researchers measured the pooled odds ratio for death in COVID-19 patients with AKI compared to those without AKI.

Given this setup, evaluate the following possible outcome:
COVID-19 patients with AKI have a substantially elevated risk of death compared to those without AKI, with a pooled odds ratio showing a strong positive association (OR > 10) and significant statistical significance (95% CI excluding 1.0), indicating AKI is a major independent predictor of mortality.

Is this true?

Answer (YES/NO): YES